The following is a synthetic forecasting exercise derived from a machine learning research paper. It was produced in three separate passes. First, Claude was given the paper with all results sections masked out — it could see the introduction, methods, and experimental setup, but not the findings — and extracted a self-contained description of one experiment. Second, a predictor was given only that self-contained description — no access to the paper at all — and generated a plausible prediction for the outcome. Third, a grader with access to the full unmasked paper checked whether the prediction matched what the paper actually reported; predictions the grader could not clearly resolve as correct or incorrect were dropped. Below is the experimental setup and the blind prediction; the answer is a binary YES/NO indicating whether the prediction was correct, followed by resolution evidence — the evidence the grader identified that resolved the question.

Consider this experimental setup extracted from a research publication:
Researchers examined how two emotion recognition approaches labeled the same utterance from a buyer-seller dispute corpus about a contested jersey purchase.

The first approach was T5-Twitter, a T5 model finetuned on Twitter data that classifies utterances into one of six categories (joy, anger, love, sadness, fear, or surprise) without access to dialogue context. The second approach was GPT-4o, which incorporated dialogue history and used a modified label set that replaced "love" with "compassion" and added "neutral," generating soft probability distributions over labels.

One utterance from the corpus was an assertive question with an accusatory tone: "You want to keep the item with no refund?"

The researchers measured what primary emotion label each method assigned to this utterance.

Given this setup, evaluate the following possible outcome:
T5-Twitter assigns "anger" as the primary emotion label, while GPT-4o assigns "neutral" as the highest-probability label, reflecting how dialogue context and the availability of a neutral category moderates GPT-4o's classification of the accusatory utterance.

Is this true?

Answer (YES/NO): NO